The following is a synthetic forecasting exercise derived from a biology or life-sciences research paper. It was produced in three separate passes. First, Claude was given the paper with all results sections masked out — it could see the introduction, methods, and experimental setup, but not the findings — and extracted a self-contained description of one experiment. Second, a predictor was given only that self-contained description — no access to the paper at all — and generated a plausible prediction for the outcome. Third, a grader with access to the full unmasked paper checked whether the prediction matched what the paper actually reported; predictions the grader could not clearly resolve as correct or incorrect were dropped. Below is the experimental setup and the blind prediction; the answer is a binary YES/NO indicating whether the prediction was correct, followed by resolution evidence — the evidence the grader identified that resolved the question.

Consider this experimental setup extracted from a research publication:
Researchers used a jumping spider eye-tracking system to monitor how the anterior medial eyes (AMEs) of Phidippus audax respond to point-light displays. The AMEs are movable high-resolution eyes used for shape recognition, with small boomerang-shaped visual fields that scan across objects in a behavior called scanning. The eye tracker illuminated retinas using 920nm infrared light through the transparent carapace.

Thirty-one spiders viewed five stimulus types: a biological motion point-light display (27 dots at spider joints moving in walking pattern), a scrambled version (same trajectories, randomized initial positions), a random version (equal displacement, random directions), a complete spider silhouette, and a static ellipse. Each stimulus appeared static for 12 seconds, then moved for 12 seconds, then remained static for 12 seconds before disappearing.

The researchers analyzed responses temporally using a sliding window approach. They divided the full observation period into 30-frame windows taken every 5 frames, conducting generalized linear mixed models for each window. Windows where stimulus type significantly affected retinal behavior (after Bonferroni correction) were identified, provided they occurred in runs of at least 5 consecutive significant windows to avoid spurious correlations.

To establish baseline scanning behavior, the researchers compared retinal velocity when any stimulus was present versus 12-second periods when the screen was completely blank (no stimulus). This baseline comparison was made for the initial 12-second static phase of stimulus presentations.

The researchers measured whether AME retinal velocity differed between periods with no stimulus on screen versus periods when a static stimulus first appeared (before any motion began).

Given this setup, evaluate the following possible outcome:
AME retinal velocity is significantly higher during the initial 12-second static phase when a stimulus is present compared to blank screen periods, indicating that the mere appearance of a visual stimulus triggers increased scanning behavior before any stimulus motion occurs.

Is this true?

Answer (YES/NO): YES